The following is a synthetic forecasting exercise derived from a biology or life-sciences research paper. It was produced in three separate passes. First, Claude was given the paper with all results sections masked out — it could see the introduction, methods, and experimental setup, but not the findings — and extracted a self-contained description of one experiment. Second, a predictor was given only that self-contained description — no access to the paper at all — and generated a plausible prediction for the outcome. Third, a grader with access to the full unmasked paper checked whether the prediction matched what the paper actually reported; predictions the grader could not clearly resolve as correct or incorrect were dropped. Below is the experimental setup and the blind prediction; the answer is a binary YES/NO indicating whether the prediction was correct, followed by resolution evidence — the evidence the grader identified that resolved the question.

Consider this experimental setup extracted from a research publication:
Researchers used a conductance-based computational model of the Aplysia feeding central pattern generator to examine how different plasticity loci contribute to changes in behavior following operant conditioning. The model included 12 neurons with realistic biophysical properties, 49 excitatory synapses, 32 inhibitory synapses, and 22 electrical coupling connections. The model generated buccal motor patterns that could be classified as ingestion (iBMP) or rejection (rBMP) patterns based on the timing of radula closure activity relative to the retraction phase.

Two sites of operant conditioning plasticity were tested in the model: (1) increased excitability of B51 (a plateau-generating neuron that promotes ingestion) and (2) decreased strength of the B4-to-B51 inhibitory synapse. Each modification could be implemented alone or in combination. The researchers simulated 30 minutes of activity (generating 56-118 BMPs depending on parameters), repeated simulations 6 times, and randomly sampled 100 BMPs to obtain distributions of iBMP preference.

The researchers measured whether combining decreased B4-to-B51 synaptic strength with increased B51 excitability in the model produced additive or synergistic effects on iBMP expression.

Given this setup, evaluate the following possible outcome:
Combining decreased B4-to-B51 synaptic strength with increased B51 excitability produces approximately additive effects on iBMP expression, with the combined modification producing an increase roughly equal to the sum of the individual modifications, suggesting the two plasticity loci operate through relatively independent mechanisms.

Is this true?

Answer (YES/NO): NO